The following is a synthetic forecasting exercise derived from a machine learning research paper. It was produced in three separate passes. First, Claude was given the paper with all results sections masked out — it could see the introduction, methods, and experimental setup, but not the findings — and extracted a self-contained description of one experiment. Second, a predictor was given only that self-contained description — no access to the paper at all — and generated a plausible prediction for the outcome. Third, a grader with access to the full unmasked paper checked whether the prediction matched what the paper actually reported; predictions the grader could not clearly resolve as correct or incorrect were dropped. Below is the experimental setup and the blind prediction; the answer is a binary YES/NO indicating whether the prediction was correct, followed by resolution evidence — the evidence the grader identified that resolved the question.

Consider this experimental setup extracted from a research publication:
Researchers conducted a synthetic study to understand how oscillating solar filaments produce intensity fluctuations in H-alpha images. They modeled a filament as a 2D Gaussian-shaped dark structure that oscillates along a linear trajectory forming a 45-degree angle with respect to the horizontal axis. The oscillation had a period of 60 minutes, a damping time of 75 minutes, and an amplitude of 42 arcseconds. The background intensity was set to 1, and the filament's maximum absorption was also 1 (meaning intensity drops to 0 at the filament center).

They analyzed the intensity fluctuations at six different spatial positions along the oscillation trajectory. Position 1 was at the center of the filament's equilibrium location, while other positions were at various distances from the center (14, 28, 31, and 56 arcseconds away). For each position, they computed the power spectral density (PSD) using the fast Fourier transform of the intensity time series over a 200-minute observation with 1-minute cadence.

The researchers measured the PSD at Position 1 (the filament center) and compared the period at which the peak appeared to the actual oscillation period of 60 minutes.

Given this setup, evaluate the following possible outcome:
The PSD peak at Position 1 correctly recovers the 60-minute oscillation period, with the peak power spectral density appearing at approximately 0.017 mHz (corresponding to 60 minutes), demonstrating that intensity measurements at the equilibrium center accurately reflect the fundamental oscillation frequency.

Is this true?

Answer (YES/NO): NO